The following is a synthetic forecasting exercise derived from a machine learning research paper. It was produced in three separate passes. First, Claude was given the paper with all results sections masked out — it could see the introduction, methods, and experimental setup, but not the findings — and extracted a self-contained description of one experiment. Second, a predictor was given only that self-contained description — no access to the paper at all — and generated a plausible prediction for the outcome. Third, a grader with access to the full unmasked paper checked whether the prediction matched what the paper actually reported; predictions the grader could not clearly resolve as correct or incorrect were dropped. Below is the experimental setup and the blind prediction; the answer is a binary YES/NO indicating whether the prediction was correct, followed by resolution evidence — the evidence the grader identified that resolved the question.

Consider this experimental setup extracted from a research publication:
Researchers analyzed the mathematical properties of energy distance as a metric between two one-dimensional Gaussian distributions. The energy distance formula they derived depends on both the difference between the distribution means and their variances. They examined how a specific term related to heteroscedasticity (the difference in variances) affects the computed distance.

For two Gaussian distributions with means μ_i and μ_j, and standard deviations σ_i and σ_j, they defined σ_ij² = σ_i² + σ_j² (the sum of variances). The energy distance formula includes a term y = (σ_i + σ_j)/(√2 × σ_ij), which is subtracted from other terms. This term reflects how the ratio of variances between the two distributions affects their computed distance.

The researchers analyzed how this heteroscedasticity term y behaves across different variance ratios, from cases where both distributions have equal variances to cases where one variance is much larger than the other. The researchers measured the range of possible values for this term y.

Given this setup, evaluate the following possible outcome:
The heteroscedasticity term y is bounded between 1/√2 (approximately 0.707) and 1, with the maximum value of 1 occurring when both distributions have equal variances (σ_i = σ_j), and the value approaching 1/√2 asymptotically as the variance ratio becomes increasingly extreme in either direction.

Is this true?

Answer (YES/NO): YES